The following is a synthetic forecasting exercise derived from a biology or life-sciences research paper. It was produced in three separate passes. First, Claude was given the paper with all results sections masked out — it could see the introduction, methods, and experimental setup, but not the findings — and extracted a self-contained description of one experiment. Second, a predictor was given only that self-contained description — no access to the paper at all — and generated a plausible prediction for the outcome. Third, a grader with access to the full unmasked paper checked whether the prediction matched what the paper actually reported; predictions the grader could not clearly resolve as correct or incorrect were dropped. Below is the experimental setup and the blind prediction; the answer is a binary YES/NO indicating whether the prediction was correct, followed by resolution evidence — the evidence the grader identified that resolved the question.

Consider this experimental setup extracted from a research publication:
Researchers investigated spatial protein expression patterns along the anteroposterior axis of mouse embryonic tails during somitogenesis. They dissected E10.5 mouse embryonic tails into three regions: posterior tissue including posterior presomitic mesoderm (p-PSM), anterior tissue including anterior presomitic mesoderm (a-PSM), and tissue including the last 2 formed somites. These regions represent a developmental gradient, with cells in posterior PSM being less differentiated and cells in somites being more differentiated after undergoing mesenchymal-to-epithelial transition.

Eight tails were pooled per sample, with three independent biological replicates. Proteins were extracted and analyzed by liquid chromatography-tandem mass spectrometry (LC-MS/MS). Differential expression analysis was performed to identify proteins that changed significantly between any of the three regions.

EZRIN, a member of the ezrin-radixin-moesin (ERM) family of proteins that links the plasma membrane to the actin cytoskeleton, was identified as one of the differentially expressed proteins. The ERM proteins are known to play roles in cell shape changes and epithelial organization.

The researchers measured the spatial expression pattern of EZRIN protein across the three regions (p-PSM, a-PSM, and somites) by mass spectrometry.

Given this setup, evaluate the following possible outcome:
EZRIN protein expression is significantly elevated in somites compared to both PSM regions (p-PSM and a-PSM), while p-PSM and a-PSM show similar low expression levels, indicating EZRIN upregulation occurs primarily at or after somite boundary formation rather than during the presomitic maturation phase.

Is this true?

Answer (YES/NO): NO